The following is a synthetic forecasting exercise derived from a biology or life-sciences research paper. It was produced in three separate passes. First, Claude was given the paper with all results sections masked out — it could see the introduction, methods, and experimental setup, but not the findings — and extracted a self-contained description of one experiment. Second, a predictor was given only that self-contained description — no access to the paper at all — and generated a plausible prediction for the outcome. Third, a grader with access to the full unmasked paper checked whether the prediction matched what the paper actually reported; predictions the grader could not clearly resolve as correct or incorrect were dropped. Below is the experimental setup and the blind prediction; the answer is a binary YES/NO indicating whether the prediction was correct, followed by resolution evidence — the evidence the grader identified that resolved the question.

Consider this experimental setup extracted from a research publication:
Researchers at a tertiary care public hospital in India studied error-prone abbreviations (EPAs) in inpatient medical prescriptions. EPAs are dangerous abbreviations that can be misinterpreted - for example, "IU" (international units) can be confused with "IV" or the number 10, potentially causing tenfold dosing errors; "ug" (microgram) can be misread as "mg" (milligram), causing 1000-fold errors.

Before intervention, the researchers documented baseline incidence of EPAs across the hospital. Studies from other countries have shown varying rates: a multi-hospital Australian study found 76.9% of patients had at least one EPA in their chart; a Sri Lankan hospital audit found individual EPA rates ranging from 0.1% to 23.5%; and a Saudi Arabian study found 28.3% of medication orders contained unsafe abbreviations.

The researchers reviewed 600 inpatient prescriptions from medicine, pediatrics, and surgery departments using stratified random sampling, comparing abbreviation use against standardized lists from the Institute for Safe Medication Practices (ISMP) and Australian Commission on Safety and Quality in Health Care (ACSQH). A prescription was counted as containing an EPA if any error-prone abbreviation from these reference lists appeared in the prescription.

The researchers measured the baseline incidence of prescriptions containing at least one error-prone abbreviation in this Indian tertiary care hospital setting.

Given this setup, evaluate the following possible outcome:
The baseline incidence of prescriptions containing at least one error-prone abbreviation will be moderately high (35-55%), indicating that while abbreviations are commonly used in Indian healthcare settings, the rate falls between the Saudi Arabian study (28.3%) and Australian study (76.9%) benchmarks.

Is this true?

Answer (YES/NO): YES